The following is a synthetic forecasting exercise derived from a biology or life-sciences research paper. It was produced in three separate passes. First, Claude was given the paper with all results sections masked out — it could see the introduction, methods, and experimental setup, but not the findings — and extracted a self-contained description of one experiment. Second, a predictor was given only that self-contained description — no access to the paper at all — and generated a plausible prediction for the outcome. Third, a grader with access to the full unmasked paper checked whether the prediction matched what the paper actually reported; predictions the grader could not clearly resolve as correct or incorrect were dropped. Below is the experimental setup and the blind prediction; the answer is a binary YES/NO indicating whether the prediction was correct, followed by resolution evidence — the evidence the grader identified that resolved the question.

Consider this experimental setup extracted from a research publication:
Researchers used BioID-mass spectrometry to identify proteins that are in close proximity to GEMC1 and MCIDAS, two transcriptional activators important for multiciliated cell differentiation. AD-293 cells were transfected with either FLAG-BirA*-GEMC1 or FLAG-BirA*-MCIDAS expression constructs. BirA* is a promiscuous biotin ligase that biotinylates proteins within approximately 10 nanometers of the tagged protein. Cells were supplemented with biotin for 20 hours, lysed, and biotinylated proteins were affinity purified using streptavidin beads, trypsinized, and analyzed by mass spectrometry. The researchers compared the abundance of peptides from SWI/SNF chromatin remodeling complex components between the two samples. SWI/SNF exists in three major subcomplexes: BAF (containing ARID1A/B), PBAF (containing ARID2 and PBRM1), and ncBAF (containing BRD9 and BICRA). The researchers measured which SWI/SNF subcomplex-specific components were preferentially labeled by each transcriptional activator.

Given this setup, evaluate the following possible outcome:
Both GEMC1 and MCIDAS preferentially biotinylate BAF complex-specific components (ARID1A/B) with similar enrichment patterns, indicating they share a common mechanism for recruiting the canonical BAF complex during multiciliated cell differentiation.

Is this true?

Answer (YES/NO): NO